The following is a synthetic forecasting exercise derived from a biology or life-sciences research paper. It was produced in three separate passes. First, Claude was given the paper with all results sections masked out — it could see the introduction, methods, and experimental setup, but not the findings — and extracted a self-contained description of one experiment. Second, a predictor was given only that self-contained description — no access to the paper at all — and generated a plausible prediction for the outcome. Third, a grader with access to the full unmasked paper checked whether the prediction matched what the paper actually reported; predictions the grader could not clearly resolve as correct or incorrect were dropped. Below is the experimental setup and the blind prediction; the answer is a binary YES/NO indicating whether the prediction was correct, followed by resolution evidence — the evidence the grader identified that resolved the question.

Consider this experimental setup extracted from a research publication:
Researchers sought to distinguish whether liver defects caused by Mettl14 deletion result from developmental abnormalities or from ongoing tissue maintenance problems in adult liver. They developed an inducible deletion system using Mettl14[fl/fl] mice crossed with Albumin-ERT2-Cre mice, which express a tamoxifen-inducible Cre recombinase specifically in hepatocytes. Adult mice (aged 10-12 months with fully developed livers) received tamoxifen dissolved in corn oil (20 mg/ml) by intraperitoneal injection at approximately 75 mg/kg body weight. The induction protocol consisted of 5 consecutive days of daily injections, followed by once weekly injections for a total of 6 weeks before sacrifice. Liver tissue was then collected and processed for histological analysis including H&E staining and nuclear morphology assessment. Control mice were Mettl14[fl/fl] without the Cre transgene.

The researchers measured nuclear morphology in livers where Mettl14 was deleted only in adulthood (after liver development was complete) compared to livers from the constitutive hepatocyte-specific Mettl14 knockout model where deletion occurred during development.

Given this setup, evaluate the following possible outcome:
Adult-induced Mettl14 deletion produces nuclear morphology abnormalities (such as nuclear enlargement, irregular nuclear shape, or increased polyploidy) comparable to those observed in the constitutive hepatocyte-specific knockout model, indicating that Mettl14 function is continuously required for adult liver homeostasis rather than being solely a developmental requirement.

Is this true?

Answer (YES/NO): YES